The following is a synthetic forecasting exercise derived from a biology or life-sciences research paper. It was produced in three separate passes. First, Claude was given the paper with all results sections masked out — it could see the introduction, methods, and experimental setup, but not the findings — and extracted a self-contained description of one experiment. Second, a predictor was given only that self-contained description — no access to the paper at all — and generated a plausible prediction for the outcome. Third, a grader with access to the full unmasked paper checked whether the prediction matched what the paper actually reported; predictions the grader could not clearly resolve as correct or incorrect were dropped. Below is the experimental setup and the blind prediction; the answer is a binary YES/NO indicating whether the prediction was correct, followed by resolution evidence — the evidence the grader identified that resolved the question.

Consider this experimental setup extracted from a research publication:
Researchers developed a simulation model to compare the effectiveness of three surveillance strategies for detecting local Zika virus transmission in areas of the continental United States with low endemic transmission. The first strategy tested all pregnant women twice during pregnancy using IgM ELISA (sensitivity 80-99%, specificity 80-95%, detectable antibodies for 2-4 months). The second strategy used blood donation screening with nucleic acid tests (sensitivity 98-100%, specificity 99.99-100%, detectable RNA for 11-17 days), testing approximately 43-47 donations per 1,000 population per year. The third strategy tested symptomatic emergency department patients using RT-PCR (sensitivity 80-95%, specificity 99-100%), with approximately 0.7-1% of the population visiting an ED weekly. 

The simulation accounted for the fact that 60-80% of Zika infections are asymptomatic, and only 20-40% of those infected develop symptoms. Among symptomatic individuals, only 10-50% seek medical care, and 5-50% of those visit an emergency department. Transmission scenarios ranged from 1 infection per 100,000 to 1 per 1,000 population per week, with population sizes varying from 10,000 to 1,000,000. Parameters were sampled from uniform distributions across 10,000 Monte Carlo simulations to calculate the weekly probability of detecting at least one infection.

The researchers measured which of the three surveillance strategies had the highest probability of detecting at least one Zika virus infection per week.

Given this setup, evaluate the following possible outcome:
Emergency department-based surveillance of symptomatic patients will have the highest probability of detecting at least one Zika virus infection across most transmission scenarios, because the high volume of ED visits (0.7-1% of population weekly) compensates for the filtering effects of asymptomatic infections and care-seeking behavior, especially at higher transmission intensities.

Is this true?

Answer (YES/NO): YES